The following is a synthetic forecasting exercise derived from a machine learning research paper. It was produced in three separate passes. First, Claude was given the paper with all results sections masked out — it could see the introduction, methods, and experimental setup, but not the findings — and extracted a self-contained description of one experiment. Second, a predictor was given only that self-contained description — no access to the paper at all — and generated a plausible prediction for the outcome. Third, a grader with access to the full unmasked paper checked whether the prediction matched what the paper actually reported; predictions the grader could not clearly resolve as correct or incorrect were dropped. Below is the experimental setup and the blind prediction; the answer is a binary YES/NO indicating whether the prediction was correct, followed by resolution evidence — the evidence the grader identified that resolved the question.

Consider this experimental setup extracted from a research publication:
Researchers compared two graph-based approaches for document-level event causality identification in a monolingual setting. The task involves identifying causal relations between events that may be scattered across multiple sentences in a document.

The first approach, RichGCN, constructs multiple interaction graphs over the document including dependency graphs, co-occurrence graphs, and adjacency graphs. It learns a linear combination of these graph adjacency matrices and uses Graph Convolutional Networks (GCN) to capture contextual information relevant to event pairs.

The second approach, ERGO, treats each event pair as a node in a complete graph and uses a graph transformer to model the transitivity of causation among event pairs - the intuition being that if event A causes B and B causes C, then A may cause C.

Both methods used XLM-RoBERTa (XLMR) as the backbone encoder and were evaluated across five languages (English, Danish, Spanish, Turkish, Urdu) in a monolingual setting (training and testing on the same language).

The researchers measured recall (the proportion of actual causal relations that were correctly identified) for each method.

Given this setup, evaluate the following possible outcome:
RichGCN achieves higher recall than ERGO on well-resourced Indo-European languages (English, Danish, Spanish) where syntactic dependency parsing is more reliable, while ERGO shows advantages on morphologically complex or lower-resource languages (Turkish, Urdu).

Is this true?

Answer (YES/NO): NO